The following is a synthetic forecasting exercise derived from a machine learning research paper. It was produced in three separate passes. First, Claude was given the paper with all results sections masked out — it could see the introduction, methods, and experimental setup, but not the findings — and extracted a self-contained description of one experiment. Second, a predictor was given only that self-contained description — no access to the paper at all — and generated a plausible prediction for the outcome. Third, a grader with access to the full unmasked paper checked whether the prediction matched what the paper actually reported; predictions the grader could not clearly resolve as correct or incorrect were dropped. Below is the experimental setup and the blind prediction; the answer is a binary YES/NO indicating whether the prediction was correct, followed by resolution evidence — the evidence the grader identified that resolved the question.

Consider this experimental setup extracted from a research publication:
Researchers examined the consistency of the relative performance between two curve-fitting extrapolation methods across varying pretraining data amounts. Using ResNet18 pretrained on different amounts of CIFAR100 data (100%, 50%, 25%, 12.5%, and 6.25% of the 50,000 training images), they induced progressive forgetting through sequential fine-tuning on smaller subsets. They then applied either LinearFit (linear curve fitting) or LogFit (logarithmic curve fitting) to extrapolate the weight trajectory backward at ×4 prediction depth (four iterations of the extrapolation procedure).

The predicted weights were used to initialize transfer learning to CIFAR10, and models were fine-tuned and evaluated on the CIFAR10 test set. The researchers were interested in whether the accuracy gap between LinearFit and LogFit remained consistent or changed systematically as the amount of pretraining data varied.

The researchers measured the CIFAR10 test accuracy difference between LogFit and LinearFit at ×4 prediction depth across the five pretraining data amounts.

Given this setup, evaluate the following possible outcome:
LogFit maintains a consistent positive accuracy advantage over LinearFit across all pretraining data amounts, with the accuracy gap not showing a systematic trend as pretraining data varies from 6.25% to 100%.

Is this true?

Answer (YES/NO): YES